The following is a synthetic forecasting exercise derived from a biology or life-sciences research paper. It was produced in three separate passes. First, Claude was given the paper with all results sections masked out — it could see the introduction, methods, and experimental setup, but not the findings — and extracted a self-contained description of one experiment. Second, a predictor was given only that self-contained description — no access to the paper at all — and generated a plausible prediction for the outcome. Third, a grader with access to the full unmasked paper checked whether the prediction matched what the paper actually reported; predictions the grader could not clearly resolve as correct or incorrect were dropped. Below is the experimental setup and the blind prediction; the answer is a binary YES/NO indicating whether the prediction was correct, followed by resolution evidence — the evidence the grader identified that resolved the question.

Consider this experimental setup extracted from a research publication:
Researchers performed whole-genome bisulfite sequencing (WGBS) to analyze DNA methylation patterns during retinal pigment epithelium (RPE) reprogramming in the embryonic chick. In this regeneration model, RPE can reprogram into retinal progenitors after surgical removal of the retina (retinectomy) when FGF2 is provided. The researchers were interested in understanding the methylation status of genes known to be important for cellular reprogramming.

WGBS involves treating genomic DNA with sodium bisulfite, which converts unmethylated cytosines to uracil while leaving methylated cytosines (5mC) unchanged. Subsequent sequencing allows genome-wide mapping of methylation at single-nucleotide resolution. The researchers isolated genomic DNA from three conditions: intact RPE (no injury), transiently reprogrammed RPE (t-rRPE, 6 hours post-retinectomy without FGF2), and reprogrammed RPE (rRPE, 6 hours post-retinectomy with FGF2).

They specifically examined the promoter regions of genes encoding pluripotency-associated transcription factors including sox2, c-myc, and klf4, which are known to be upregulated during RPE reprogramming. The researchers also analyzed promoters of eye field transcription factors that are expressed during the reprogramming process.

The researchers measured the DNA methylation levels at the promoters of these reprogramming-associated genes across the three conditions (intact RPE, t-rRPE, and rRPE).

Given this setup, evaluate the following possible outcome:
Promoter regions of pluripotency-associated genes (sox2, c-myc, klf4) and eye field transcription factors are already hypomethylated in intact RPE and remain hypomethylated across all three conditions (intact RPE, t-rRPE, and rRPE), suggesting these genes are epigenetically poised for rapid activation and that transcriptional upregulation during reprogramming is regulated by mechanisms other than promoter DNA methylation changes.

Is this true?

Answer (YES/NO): YES